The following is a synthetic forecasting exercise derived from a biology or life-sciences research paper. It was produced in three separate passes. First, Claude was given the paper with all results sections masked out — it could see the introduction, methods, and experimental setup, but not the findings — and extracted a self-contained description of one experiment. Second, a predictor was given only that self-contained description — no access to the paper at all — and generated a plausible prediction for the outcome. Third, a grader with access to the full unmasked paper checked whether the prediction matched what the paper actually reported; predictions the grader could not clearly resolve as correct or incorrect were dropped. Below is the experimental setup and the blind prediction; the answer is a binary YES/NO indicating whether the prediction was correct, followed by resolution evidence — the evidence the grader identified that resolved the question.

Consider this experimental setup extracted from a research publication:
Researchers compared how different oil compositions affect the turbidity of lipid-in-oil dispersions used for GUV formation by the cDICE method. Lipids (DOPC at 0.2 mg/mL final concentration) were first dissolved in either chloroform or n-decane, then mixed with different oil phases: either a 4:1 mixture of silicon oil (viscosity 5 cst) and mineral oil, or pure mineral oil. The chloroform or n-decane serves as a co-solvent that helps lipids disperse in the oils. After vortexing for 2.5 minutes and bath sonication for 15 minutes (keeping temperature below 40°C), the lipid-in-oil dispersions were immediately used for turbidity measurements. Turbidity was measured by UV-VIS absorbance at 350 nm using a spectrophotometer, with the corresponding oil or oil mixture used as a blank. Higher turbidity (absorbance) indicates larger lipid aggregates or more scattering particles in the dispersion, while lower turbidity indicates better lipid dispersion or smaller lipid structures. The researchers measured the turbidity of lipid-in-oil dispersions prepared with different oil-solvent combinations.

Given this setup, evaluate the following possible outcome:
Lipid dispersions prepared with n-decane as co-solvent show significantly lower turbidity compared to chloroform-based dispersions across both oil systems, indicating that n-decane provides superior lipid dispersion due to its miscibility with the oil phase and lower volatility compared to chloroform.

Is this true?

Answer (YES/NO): NO